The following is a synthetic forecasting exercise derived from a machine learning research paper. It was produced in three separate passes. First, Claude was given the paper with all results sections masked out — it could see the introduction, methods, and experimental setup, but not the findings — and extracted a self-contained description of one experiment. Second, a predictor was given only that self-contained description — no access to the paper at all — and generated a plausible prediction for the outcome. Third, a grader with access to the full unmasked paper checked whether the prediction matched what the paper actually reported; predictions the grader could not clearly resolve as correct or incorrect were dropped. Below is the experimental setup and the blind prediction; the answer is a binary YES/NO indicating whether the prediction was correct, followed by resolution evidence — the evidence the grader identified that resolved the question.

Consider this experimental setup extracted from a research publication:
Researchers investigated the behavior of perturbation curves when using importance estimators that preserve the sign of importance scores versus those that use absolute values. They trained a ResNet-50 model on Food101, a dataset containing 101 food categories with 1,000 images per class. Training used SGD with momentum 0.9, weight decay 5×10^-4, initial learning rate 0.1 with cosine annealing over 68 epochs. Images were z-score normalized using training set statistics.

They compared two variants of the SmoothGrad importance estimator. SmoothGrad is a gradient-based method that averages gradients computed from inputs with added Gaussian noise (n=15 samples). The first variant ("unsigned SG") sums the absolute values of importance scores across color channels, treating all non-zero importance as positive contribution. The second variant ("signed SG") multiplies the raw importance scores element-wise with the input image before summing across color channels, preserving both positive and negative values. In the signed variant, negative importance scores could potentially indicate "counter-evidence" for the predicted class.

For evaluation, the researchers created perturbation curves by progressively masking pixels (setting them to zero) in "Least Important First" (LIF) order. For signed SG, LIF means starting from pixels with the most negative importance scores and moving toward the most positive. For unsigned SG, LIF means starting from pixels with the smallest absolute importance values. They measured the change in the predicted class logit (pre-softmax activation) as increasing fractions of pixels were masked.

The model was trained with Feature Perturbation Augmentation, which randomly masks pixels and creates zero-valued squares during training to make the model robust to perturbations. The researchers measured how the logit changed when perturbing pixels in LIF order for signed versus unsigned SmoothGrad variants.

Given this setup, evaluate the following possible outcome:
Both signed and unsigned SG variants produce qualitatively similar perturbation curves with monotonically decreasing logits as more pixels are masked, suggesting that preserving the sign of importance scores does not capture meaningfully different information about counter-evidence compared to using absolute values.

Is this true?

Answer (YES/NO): NO